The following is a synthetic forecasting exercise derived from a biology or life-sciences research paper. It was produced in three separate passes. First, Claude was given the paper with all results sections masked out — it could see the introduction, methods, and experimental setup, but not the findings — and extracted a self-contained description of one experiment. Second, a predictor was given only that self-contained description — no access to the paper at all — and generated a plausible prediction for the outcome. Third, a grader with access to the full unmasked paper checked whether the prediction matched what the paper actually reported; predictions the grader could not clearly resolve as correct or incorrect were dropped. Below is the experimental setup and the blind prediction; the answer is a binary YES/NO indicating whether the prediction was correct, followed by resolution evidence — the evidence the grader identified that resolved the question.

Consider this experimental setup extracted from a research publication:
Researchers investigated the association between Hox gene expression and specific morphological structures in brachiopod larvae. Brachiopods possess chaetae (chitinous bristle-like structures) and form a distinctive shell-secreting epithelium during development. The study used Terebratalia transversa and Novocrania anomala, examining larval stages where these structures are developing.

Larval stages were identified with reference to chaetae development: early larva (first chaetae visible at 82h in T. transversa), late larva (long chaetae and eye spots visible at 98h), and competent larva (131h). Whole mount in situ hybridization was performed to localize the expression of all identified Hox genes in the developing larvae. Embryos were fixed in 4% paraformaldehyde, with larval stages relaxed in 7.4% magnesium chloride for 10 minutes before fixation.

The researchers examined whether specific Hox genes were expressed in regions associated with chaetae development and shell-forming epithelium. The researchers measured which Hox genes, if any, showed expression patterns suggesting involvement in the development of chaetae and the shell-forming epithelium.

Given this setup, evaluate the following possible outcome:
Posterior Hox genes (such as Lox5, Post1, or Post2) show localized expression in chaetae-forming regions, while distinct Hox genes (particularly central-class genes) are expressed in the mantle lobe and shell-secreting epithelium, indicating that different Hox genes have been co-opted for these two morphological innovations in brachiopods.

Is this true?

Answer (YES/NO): NO